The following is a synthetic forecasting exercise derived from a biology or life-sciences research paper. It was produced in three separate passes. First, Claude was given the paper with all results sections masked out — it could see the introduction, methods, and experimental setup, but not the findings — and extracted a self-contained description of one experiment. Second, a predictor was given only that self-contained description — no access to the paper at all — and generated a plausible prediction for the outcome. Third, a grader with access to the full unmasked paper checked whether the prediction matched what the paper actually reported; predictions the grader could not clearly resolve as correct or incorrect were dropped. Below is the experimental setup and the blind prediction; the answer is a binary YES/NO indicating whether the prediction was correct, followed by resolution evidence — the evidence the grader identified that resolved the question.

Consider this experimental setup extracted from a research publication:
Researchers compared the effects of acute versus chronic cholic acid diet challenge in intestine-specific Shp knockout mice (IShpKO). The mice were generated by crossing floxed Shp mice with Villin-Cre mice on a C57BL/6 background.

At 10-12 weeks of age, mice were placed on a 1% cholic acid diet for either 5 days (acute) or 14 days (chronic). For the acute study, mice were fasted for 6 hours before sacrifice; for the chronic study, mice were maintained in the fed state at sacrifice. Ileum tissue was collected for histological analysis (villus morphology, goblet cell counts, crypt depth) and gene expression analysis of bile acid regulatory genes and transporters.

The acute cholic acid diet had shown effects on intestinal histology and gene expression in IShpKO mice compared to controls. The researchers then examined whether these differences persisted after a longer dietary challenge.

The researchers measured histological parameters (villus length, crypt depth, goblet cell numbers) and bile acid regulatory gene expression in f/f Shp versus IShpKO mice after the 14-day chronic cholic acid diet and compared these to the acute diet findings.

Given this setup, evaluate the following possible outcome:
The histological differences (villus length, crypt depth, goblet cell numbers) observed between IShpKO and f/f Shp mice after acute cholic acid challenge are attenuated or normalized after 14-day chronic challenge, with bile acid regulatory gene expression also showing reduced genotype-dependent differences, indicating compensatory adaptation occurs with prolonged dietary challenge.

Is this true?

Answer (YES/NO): YES